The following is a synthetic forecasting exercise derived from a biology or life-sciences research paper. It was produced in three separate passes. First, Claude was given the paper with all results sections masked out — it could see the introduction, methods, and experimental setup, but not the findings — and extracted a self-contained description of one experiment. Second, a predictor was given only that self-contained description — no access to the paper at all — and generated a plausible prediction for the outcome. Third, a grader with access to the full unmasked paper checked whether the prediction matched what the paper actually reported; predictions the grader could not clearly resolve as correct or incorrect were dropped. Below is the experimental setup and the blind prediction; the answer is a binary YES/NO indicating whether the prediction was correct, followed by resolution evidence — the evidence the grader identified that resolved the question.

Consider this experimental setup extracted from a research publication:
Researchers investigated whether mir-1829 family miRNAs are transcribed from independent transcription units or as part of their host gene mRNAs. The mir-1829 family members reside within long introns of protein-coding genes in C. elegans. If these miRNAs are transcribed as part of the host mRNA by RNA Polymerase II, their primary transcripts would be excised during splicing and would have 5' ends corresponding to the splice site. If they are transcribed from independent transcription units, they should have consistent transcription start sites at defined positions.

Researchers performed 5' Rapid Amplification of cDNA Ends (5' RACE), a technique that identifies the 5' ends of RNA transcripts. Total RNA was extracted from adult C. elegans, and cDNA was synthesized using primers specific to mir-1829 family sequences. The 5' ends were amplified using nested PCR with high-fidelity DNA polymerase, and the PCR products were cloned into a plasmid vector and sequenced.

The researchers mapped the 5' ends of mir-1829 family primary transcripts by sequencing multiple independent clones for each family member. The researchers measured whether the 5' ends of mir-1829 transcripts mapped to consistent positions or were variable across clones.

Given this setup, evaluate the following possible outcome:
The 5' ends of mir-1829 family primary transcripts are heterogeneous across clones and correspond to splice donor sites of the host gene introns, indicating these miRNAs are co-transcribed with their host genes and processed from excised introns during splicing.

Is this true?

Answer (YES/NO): NO